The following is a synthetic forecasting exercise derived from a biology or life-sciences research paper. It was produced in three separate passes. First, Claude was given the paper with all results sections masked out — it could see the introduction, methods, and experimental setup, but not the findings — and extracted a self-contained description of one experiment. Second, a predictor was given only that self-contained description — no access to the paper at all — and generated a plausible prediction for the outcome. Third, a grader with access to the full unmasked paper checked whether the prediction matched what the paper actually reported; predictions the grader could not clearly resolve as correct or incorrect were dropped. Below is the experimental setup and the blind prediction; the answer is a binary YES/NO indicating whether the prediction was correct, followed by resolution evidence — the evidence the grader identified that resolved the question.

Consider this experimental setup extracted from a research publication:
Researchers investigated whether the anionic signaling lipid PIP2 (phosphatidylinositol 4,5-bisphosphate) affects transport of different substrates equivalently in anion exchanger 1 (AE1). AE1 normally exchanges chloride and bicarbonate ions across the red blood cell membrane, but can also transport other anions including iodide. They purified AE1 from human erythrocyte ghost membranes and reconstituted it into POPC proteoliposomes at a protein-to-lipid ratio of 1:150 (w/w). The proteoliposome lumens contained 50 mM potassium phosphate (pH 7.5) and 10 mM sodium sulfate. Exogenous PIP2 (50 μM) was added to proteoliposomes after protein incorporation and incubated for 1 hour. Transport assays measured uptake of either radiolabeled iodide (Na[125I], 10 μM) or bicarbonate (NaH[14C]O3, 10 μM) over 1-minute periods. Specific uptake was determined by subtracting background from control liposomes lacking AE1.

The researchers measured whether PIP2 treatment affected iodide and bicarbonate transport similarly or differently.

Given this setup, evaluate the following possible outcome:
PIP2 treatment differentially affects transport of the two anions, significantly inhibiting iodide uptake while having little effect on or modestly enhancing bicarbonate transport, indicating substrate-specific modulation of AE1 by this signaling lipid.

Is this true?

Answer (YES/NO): NO